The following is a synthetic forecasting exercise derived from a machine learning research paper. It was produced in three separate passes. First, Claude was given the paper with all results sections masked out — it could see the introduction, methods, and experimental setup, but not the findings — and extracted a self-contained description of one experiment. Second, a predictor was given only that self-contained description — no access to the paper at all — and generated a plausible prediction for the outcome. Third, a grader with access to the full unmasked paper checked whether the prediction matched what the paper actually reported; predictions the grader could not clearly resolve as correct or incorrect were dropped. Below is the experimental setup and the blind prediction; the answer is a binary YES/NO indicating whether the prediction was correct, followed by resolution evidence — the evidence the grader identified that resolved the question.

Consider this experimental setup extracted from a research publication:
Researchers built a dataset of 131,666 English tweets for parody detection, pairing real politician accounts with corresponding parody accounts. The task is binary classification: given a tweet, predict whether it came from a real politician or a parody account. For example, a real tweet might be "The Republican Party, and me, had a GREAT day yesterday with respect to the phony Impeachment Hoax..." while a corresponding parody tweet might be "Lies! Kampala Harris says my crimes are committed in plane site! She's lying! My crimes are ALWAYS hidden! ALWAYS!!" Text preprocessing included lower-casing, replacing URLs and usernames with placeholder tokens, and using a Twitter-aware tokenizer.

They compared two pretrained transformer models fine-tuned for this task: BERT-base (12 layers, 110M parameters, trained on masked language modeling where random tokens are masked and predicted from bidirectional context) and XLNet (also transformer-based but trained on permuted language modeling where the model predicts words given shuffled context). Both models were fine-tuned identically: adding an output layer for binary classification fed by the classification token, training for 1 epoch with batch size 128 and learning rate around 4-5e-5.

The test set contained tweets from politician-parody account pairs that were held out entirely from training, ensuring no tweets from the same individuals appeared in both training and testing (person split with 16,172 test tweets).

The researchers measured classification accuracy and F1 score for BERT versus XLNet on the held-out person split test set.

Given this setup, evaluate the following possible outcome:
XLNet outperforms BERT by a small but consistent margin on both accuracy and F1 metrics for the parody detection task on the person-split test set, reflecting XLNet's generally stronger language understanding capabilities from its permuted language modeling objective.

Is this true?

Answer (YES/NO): NO